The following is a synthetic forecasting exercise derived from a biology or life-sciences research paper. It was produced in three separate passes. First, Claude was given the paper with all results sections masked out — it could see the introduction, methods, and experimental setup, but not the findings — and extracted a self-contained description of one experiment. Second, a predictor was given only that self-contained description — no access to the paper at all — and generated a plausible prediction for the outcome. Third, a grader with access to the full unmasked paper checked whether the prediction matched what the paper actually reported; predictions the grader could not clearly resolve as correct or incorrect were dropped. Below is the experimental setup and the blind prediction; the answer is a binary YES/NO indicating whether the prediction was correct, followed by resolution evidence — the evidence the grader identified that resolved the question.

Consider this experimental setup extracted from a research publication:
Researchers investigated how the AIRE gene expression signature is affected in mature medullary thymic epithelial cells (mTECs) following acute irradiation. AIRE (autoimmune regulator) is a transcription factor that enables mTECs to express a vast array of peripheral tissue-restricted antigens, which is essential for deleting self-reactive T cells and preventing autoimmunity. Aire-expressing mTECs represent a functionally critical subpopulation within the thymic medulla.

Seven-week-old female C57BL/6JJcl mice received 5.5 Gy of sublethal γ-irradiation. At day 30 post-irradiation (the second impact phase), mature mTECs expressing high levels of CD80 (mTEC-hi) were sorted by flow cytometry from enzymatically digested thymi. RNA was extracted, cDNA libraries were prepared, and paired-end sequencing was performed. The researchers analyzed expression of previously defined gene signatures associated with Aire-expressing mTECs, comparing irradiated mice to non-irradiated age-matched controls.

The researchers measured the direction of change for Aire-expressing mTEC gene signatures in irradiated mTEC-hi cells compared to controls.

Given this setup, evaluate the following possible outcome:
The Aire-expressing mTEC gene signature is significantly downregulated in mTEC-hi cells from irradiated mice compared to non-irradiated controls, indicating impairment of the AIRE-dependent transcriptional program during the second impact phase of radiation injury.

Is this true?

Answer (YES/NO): YES